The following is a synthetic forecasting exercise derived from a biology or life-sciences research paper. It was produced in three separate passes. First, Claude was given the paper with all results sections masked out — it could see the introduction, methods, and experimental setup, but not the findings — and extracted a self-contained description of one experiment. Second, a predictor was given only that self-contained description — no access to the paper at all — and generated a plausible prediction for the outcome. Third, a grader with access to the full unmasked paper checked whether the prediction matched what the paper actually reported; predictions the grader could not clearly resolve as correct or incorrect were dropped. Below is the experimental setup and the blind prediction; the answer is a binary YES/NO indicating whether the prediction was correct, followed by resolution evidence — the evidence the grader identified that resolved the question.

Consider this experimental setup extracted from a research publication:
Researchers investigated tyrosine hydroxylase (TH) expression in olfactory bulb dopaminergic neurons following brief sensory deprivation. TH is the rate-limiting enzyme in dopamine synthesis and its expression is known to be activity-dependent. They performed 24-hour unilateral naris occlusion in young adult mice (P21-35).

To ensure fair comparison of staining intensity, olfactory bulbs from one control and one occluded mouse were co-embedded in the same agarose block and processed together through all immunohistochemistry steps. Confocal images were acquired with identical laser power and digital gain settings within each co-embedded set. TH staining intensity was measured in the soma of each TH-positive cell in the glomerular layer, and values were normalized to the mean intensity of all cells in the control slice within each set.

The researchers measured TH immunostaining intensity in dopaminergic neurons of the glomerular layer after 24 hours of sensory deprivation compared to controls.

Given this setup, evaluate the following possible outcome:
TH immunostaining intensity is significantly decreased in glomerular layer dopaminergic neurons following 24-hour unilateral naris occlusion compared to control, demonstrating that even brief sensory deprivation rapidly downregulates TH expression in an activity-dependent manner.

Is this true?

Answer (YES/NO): YES